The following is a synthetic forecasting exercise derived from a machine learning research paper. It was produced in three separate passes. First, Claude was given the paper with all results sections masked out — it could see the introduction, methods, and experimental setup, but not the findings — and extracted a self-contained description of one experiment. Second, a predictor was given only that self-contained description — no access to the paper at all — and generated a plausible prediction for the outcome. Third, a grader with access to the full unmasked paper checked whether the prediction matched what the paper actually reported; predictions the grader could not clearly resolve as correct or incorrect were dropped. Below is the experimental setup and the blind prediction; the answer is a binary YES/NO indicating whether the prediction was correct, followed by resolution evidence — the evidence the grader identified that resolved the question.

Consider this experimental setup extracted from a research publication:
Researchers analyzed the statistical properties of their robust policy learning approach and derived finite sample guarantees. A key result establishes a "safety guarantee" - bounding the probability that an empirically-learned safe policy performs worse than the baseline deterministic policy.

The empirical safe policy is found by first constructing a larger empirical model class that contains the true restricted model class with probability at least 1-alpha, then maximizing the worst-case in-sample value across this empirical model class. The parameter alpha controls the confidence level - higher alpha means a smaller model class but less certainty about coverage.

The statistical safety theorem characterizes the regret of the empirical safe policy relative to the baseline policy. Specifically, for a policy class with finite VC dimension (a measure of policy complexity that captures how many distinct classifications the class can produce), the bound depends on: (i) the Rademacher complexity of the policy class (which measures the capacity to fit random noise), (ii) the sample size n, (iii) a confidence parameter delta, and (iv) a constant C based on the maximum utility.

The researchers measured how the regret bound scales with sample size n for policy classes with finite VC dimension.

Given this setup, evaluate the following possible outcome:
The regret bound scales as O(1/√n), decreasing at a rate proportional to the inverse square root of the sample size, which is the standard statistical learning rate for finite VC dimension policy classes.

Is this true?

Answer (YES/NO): YES